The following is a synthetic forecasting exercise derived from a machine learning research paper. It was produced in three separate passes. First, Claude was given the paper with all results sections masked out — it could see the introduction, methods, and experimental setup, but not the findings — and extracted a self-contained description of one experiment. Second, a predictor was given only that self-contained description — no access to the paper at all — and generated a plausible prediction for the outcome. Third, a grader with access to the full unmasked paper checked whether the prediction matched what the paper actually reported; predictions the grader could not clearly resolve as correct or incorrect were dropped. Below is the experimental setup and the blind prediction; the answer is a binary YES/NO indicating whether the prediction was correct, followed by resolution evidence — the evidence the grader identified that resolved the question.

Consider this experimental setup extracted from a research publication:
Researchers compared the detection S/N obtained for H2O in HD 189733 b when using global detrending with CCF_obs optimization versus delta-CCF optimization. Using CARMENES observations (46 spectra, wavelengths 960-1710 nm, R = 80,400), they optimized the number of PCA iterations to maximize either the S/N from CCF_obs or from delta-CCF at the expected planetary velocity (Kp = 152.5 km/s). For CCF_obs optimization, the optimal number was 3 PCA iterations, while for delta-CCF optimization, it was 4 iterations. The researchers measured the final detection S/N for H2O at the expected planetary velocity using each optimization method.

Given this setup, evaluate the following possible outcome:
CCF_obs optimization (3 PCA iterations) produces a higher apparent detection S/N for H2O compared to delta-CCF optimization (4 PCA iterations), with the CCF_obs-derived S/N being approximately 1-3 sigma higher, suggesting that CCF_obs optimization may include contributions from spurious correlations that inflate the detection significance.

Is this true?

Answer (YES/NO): NO